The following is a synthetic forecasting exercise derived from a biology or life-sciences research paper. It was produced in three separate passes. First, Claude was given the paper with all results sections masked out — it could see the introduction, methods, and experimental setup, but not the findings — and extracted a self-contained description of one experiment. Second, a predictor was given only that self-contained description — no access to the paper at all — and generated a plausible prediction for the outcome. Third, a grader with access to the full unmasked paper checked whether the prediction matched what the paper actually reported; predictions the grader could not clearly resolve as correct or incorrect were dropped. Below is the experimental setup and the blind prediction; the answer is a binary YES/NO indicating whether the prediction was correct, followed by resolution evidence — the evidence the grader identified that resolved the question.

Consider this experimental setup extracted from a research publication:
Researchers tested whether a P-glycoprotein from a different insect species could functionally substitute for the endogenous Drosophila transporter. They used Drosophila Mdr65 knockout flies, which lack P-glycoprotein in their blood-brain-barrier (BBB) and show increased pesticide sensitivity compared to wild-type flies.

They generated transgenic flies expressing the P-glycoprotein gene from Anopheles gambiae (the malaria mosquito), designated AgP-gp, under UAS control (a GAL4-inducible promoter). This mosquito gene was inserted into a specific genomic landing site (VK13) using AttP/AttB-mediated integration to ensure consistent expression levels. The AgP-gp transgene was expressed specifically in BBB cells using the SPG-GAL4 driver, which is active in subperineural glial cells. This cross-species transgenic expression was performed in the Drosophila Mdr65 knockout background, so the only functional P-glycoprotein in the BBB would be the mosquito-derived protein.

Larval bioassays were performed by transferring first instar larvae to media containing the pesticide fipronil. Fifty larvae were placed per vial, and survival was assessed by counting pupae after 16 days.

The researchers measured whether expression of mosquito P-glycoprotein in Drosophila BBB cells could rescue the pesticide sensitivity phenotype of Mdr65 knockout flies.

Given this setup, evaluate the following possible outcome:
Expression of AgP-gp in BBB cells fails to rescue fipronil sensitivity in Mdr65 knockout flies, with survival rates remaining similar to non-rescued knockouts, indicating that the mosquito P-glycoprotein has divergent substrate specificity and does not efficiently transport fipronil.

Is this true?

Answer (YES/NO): YES